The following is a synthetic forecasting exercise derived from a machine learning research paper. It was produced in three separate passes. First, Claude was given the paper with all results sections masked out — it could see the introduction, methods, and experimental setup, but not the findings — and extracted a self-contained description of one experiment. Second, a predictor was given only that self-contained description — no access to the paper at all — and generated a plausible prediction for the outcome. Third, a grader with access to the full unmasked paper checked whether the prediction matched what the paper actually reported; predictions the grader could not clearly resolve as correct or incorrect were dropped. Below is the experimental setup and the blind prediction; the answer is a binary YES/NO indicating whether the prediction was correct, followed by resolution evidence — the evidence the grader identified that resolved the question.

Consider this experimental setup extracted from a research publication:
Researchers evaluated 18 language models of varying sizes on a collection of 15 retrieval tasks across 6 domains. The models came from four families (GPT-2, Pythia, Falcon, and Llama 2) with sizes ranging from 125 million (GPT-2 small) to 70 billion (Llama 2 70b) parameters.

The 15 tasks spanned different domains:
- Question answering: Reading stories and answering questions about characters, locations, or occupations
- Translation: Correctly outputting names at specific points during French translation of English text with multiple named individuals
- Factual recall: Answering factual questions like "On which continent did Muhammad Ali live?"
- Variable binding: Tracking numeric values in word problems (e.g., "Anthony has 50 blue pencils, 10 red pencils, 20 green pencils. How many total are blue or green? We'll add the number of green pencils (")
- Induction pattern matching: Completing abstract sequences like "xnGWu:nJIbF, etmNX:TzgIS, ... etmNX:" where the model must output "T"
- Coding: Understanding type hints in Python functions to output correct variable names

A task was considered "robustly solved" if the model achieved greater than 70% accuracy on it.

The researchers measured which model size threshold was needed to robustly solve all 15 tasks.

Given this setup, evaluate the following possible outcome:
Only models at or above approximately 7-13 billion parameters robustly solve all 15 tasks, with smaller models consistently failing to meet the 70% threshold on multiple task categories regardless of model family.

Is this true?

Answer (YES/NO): YES